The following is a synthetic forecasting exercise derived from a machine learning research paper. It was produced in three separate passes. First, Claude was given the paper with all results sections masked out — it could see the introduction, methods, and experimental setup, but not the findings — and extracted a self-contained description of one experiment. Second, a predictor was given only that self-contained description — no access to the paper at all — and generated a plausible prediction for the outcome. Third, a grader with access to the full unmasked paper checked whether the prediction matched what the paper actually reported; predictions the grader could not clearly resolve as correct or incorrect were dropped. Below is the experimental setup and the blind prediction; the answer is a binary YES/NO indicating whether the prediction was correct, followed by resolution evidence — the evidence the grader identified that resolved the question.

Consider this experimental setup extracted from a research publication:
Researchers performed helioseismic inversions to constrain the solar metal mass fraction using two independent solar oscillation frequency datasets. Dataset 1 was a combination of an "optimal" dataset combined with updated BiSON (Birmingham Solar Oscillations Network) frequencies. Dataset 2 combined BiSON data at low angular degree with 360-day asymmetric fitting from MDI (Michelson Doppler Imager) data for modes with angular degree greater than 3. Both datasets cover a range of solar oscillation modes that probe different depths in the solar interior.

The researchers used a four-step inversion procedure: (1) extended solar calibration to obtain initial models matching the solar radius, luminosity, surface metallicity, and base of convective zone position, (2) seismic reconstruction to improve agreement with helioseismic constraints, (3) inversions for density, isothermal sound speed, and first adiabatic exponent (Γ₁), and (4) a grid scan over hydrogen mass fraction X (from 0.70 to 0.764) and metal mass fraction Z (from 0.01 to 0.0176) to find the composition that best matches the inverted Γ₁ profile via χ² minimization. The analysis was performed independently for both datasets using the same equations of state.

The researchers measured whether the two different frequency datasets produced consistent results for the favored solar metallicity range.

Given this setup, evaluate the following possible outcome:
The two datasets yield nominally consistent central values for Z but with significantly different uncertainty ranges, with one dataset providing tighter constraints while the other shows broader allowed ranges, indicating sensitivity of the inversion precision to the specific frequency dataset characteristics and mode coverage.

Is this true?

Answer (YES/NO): NO